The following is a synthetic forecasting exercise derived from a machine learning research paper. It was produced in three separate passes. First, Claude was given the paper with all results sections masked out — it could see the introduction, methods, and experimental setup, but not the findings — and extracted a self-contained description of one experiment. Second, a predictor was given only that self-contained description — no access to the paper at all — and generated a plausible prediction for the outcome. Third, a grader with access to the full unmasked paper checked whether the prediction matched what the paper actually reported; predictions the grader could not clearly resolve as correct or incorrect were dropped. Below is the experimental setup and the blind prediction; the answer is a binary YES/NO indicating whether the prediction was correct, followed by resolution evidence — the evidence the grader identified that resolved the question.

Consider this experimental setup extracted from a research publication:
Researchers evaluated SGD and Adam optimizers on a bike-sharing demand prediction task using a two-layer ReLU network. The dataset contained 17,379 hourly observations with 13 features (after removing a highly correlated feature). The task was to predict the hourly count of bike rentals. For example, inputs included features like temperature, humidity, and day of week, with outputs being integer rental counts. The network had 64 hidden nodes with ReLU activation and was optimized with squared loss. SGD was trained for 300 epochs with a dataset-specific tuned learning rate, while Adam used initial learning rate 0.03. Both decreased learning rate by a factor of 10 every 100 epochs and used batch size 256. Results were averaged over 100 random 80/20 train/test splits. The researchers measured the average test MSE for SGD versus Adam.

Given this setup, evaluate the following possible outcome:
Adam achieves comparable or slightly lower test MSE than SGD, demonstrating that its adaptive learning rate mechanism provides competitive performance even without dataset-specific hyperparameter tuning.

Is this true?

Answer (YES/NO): YES